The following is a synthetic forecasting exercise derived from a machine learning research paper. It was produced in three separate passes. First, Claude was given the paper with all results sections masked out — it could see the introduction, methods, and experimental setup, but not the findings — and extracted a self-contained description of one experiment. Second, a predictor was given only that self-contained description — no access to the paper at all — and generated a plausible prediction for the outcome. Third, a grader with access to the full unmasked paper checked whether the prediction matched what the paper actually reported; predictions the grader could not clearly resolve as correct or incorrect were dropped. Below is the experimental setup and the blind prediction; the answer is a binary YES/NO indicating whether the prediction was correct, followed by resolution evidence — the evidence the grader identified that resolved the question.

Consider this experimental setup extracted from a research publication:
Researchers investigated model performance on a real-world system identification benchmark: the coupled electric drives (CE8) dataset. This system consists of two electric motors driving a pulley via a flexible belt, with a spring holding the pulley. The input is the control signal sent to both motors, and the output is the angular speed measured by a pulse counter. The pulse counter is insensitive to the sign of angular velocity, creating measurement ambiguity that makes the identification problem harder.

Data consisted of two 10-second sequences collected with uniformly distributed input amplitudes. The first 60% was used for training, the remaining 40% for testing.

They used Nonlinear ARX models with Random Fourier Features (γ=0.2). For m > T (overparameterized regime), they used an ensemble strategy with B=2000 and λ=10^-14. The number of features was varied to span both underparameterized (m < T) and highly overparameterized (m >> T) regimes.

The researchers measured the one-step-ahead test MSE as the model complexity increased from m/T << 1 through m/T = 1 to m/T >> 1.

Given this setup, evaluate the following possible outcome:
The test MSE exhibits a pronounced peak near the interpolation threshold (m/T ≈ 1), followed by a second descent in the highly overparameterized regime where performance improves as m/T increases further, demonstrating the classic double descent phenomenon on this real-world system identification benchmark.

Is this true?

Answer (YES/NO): YES